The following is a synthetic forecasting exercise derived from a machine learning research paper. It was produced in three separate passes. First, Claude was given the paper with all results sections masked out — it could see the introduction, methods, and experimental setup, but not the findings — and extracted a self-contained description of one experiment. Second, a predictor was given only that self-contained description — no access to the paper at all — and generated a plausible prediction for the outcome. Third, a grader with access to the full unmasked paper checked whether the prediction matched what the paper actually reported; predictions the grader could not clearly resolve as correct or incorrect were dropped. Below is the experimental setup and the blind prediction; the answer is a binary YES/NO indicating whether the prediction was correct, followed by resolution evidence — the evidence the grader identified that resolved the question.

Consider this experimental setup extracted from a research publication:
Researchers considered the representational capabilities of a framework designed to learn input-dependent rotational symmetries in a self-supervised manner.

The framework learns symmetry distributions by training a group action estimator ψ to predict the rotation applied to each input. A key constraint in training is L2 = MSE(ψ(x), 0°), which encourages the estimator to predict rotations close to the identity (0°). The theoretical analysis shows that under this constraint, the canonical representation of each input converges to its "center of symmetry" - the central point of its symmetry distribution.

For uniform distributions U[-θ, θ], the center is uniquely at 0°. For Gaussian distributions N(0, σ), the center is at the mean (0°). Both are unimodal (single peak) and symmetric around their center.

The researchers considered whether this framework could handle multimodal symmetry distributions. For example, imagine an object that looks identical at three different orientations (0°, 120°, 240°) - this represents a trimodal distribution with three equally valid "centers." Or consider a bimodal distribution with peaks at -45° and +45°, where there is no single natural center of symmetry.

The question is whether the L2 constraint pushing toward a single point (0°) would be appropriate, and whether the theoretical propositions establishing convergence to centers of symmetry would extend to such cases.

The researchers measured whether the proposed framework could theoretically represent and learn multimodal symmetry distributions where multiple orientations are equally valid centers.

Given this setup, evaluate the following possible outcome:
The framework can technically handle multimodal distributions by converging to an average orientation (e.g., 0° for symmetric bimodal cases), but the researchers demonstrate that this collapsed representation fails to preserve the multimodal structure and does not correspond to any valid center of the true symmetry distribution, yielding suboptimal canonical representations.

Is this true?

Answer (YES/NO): NO